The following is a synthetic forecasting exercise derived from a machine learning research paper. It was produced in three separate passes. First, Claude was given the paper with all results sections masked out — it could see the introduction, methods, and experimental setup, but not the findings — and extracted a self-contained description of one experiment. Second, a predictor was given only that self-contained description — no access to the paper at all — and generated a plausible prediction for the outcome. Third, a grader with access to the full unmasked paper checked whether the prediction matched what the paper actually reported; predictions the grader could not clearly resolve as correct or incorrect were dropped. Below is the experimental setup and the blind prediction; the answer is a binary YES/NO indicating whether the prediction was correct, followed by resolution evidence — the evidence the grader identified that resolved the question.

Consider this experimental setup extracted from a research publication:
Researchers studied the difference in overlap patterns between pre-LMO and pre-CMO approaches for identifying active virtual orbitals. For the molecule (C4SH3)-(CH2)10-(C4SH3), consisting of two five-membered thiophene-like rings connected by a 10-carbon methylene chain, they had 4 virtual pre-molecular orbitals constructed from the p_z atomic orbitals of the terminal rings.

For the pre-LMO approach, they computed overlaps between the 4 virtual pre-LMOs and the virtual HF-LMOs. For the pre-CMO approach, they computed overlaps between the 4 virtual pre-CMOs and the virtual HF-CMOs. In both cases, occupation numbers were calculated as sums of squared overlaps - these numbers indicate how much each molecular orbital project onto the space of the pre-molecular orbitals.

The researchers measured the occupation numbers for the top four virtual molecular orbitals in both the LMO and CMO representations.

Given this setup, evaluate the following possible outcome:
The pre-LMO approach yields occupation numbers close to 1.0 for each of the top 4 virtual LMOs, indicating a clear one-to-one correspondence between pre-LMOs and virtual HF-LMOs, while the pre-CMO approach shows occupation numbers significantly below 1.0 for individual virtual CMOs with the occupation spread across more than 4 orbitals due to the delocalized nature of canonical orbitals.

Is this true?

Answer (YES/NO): NO